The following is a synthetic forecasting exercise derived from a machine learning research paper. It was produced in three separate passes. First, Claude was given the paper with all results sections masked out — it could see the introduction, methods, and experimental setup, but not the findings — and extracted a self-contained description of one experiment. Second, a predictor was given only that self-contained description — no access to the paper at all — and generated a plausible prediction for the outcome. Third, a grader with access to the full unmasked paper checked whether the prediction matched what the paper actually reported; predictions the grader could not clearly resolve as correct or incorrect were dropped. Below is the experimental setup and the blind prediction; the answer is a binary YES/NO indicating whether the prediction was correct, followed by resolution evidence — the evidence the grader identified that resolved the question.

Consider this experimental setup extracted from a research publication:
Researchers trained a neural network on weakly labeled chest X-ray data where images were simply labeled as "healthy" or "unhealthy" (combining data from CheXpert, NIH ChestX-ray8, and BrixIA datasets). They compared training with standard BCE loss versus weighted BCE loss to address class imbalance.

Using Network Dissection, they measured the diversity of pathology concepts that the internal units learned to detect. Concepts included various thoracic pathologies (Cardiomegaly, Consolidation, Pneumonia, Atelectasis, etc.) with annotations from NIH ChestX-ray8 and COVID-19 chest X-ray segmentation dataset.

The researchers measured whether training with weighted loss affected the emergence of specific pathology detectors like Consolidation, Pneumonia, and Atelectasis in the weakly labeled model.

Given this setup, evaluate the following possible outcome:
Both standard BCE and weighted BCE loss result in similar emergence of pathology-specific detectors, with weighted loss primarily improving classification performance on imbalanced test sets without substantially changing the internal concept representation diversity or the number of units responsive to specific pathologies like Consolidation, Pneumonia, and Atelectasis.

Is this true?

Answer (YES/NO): NO